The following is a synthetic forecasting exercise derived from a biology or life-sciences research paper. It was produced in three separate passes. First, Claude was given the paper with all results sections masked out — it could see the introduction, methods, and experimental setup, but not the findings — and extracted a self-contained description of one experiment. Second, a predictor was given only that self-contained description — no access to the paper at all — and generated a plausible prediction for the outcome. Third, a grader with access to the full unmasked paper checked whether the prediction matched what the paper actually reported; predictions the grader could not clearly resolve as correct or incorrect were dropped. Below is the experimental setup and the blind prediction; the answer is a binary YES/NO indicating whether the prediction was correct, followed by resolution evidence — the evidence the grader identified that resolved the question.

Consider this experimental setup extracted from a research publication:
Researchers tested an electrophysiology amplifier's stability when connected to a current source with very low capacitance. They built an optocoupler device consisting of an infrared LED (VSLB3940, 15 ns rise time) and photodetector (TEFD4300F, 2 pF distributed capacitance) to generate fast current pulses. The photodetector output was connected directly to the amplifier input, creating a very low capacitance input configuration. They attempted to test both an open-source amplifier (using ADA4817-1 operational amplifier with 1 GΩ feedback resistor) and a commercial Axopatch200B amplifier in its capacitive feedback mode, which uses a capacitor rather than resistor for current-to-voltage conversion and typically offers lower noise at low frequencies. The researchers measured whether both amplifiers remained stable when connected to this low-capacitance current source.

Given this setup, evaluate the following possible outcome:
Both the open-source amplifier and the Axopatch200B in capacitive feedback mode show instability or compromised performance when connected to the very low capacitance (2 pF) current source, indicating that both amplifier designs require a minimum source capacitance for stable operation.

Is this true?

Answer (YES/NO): NO